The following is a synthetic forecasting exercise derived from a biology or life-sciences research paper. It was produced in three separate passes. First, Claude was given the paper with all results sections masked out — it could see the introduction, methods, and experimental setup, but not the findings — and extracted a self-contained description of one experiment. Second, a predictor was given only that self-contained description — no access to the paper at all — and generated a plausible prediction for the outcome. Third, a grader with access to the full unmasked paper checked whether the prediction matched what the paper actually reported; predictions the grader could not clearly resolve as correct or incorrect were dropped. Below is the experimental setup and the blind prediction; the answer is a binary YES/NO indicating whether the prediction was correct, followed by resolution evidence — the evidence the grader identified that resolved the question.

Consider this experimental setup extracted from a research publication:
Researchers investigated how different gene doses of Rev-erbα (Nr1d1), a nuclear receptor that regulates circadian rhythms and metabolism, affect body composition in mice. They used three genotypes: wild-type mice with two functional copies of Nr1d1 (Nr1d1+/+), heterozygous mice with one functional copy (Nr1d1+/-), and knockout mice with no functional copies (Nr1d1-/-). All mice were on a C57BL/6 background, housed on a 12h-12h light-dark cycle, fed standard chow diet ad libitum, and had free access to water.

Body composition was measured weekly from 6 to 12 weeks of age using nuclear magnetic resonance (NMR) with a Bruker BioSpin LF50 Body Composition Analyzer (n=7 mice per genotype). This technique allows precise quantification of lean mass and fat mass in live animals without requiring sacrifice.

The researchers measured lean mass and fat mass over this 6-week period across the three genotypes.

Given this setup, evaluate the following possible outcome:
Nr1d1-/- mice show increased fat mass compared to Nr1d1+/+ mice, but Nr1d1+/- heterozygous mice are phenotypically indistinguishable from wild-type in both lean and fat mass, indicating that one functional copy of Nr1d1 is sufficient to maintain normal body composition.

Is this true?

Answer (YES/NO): NO